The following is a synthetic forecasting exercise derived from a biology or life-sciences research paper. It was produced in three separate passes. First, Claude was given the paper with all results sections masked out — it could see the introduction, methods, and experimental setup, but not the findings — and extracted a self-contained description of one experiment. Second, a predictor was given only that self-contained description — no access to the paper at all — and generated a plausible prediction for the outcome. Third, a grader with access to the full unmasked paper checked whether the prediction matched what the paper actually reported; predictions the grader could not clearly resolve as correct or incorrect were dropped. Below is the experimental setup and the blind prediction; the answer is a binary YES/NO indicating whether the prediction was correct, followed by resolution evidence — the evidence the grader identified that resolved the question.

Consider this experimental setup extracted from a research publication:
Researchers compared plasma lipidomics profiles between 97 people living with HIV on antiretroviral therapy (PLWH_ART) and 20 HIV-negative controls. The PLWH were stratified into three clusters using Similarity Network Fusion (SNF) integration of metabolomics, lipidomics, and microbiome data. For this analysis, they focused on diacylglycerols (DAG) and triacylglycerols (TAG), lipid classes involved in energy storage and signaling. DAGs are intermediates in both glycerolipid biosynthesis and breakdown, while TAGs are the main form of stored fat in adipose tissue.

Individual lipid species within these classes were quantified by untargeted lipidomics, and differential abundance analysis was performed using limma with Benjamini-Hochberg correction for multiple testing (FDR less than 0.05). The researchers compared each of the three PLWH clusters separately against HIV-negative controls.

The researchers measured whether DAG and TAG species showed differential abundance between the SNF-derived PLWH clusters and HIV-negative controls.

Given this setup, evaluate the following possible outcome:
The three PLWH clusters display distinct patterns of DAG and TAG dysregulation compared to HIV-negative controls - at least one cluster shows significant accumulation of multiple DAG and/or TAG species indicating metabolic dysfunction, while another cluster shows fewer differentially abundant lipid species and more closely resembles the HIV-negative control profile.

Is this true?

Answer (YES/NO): YES